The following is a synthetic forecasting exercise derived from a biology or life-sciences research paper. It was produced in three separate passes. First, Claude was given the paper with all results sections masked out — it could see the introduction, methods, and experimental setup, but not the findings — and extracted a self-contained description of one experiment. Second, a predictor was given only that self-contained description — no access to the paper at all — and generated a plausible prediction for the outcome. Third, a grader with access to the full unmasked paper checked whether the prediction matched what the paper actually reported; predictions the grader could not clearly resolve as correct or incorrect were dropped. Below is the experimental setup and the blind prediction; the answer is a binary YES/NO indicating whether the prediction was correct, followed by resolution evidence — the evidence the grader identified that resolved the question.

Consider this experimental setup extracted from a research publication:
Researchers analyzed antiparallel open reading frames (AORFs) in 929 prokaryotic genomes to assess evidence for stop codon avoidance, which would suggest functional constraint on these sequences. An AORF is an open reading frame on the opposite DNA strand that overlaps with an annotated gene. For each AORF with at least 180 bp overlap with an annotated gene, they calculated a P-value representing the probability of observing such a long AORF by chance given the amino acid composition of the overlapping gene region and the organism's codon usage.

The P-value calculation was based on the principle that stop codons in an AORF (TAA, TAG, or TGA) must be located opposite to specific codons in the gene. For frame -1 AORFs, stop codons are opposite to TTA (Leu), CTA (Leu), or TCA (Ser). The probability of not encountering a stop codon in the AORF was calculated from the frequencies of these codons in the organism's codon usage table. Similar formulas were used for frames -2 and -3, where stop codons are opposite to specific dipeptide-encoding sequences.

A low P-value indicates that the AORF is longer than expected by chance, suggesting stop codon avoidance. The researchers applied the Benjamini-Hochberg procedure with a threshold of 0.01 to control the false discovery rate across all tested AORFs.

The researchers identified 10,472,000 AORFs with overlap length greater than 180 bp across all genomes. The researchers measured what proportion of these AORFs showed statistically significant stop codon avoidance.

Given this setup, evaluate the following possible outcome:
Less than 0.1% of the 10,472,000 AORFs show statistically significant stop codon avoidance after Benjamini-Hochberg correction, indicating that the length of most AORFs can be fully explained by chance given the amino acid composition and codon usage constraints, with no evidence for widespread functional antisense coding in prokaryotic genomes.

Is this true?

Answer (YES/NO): YES